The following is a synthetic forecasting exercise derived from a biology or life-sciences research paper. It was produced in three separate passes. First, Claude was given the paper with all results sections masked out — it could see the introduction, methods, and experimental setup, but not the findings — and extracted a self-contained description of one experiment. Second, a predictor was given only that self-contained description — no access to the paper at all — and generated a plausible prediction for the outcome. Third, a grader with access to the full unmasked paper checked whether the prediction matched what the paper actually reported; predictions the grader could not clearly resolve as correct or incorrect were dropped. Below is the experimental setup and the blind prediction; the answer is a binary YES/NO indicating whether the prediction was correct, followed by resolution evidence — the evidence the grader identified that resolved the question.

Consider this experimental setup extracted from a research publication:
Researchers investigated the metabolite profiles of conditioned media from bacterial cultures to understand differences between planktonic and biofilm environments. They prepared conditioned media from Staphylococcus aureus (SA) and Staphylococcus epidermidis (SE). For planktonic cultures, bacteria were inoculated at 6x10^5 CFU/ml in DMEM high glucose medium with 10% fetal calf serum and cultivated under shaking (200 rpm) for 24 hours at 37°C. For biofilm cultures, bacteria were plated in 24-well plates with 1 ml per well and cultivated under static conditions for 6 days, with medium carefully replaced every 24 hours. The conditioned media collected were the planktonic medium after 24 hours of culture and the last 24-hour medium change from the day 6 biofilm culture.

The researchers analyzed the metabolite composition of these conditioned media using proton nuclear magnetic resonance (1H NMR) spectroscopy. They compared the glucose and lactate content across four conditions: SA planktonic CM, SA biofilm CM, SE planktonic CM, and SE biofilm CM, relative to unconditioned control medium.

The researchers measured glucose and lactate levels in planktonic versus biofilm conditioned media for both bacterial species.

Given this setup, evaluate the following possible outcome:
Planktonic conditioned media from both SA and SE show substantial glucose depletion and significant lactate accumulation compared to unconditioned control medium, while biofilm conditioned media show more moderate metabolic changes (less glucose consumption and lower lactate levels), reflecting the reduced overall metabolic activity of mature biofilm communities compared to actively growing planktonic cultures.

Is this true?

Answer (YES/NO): NO